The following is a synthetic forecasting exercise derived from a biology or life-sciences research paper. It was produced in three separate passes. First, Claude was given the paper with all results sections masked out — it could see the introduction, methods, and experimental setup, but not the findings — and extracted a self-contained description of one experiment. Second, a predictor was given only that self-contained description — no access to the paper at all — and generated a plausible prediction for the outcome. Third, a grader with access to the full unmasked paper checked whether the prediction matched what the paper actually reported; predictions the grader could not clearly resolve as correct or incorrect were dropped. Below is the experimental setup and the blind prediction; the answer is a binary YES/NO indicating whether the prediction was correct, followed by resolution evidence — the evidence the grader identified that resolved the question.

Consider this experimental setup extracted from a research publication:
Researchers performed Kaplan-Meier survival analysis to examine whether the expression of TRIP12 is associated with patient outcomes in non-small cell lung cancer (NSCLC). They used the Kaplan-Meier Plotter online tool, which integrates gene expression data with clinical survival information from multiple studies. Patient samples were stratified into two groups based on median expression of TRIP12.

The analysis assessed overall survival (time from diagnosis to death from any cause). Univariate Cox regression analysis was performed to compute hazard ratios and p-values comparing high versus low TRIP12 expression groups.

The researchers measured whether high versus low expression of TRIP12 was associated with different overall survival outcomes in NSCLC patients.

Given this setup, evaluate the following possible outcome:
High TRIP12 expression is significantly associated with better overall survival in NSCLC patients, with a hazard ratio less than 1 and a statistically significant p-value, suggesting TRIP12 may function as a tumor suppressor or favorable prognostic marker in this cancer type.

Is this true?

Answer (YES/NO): YES